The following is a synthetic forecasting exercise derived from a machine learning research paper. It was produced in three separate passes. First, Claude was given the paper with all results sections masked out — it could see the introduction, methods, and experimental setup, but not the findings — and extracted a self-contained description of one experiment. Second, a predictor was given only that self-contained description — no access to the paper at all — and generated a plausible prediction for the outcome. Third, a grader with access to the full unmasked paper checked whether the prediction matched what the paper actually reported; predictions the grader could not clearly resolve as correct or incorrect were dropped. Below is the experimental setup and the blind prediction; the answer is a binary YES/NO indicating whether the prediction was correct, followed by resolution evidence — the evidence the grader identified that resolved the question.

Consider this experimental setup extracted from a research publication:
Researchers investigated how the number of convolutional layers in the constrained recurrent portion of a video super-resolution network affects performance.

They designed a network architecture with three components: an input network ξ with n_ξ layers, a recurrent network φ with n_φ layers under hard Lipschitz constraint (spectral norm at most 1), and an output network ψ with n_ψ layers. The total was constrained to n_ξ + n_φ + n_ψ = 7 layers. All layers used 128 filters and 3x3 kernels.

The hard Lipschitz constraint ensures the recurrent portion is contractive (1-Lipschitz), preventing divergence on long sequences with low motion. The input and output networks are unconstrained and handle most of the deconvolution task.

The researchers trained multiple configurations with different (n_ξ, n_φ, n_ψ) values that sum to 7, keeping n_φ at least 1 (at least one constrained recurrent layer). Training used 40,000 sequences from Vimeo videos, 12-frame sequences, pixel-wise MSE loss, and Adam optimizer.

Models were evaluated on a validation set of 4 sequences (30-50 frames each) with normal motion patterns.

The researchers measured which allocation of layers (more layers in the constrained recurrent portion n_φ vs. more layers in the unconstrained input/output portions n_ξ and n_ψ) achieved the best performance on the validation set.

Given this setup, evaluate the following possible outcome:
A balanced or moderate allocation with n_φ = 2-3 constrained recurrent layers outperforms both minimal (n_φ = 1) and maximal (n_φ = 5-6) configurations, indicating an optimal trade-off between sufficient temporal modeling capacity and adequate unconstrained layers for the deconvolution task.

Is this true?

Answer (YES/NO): NO